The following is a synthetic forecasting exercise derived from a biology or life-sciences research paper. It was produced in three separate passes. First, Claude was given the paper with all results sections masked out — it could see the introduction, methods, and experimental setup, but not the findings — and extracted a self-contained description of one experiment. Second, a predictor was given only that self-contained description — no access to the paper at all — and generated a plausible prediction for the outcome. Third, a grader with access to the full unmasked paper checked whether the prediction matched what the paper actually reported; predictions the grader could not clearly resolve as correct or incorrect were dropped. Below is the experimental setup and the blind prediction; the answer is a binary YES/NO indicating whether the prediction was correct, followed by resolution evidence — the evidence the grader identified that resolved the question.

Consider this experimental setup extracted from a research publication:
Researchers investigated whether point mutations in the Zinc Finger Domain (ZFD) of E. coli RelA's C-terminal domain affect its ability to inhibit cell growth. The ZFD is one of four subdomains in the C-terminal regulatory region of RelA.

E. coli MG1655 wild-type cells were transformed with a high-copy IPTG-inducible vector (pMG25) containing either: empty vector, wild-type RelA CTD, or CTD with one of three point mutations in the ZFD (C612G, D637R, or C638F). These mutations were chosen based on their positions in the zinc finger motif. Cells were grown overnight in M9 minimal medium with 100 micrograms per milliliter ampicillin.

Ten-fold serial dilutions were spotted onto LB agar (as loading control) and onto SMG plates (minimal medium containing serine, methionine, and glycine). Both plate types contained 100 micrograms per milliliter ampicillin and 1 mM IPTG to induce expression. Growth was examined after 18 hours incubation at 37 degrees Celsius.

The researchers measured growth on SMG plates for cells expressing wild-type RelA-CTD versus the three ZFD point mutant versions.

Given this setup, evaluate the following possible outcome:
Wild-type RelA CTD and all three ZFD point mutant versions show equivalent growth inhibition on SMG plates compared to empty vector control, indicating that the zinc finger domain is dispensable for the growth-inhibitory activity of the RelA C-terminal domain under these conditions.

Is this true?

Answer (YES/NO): YES